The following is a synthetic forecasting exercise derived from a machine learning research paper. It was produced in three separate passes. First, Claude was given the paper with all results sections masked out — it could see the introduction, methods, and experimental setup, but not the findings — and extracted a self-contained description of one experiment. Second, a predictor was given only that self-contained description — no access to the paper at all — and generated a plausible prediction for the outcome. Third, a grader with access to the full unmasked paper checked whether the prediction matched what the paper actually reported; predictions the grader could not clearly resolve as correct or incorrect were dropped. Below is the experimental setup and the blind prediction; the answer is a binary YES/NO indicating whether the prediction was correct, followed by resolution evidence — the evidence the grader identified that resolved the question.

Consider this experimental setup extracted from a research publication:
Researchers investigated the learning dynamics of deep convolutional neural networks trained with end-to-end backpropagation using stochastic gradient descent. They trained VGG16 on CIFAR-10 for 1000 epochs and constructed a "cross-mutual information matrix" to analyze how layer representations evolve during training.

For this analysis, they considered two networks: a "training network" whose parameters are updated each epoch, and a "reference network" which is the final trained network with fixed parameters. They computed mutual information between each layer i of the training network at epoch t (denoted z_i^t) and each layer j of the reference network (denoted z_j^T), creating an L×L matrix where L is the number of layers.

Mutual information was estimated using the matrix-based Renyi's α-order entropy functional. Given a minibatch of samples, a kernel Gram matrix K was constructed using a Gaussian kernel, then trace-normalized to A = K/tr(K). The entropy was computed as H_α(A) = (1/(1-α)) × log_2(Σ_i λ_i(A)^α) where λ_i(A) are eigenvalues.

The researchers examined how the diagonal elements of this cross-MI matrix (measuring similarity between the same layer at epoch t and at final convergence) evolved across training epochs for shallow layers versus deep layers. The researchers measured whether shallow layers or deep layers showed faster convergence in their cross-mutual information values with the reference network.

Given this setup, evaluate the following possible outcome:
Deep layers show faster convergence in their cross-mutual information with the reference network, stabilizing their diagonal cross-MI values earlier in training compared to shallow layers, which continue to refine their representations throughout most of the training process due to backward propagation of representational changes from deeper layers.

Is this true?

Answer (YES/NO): NO